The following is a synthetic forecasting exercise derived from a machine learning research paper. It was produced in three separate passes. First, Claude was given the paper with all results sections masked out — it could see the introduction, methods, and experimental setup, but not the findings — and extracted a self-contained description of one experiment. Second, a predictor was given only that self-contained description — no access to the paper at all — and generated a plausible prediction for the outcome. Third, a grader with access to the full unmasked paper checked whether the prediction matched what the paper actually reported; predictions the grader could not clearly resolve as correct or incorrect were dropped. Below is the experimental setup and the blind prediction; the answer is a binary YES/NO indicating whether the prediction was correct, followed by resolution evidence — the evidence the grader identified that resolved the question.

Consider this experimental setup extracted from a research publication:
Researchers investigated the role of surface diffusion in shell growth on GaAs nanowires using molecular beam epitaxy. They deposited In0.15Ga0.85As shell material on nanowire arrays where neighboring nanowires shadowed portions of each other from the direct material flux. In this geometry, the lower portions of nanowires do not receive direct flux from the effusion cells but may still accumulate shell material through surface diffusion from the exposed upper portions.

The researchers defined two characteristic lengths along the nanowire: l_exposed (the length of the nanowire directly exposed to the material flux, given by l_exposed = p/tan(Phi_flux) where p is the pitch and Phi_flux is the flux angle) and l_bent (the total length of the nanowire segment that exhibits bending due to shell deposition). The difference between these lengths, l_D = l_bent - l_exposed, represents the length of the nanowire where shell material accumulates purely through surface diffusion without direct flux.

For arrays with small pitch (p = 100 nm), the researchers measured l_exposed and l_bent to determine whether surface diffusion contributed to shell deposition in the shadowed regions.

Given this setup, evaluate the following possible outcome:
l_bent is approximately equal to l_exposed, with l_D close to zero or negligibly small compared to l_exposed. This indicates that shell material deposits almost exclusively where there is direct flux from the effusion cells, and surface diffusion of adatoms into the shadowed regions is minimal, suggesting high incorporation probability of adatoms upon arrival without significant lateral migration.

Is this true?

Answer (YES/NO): NO